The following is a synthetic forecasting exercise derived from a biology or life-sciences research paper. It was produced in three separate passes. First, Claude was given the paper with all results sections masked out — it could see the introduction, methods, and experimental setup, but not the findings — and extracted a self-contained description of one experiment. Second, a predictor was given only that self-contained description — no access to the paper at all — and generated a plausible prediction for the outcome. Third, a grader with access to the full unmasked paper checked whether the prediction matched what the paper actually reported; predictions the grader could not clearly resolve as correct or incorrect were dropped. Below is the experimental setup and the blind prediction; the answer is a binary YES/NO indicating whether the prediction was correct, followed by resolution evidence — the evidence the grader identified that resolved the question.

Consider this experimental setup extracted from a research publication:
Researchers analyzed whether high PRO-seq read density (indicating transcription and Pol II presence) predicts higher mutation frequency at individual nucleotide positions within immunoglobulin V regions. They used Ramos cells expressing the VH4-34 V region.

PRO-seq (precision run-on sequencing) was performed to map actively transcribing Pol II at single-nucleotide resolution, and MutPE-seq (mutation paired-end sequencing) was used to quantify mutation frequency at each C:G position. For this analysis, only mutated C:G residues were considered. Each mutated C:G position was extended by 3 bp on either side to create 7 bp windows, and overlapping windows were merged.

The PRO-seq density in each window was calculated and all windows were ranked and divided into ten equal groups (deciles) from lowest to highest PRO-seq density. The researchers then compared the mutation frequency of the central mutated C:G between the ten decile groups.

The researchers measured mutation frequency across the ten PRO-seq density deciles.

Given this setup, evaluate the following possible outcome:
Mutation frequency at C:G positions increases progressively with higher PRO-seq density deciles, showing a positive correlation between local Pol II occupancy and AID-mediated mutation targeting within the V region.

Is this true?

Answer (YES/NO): NO